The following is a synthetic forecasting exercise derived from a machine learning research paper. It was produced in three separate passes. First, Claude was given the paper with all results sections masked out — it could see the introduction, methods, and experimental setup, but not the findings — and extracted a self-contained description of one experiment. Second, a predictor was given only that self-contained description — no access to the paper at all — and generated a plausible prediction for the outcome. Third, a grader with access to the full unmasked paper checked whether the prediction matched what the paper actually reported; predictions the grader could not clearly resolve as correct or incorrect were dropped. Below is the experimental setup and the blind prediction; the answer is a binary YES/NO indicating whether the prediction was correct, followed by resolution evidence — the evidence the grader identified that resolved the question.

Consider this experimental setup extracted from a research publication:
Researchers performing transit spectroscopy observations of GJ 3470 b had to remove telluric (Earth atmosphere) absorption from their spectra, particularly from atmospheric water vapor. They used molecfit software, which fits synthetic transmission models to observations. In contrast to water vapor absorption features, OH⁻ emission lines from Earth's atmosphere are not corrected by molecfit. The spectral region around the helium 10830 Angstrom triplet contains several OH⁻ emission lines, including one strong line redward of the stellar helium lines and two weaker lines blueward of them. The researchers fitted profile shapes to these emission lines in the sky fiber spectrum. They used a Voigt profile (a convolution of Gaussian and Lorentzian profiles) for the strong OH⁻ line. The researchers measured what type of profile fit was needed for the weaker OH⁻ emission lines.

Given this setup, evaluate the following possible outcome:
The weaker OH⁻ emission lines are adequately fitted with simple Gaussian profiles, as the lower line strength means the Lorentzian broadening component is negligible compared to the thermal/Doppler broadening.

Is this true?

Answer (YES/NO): YES